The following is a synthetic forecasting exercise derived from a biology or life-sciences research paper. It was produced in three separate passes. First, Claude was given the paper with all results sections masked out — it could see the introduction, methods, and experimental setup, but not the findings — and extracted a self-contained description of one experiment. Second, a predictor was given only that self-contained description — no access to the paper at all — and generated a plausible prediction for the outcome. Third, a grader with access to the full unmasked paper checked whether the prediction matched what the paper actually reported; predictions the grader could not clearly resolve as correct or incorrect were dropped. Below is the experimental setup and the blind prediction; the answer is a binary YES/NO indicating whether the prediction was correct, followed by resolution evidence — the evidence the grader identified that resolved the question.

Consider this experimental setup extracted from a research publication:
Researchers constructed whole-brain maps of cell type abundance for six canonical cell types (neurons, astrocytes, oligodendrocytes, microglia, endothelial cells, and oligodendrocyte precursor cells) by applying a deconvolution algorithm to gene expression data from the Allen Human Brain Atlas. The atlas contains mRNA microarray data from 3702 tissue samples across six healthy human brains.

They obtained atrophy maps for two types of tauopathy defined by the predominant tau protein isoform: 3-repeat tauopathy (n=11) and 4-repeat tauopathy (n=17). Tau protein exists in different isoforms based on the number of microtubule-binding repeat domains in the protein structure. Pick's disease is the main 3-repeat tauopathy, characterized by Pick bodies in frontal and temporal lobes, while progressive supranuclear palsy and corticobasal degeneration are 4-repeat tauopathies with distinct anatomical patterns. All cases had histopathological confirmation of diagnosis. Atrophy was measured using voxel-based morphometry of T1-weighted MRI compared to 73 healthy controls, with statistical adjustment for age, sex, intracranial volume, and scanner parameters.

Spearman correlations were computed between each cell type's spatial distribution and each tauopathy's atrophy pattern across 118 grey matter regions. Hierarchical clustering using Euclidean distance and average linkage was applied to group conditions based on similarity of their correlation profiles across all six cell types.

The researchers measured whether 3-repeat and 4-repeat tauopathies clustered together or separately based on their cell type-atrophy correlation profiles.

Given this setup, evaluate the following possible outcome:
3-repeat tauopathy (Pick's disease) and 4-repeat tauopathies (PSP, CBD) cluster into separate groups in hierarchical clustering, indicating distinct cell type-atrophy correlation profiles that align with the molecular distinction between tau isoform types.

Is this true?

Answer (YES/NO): NO